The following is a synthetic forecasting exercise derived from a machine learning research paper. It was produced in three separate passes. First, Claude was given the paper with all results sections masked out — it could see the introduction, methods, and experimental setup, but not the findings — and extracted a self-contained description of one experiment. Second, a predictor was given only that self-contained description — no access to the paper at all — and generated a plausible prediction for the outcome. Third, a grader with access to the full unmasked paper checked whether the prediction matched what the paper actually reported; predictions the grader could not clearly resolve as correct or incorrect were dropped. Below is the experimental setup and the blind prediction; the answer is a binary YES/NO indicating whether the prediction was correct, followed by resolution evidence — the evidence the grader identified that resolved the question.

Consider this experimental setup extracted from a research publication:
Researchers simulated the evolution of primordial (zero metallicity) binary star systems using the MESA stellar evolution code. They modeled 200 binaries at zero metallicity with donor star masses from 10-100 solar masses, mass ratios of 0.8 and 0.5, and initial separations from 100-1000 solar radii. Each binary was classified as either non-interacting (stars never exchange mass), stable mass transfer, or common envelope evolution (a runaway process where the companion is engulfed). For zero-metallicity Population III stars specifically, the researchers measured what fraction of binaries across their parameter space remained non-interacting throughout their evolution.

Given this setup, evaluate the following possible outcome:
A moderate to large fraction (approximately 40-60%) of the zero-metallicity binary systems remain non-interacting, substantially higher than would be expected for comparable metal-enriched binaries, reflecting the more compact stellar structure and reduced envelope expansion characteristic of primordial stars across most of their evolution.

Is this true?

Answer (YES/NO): YES